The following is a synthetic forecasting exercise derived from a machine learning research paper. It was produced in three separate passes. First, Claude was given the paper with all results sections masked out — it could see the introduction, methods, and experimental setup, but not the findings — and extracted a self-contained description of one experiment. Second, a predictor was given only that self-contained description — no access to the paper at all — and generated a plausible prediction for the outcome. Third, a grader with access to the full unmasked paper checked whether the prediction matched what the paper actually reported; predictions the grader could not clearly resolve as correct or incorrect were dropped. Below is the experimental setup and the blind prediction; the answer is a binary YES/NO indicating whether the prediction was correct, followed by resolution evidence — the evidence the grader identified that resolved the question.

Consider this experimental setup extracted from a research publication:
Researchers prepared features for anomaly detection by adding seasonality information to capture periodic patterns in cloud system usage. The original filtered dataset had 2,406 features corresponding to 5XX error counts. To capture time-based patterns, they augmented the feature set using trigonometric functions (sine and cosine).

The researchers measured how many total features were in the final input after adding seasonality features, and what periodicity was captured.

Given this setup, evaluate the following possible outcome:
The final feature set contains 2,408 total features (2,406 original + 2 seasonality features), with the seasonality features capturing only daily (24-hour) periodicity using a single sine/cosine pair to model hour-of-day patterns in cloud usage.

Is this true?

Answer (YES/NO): NO